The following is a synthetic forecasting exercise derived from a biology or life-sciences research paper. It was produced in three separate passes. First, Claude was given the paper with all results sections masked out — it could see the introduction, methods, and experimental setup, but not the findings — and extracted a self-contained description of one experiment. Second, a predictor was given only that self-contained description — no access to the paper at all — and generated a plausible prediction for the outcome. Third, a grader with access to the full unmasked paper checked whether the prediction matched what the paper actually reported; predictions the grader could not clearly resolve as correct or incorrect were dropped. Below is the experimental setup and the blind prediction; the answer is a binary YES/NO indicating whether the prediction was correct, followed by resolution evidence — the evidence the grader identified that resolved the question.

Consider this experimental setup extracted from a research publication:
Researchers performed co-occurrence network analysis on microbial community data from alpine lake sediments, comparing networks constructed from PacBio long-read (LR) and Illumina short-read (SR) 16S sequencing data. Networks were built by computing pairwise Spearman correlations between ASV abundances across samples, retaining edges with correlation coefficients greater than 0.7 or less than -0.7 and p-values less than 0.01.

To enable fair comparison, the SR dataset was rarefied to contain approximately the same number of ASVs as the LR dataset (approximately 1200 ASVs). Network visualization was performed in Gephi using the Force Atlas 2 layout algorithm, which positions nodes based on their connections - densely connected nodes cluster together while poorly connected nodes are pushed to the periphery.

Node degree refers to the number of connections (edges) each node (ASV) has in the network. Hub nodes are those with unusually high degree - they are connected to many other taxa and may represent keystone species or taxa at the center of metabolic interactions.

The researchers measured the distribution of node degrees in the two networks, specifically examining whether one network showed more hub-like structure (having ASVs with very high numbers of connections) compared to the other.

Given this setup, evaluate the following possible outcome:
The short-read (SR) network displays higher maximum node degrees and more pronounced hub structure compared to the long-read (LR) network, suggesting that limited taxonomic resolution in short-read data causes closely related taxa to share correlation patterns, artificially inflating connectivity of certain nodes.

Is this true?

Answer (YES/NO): NO